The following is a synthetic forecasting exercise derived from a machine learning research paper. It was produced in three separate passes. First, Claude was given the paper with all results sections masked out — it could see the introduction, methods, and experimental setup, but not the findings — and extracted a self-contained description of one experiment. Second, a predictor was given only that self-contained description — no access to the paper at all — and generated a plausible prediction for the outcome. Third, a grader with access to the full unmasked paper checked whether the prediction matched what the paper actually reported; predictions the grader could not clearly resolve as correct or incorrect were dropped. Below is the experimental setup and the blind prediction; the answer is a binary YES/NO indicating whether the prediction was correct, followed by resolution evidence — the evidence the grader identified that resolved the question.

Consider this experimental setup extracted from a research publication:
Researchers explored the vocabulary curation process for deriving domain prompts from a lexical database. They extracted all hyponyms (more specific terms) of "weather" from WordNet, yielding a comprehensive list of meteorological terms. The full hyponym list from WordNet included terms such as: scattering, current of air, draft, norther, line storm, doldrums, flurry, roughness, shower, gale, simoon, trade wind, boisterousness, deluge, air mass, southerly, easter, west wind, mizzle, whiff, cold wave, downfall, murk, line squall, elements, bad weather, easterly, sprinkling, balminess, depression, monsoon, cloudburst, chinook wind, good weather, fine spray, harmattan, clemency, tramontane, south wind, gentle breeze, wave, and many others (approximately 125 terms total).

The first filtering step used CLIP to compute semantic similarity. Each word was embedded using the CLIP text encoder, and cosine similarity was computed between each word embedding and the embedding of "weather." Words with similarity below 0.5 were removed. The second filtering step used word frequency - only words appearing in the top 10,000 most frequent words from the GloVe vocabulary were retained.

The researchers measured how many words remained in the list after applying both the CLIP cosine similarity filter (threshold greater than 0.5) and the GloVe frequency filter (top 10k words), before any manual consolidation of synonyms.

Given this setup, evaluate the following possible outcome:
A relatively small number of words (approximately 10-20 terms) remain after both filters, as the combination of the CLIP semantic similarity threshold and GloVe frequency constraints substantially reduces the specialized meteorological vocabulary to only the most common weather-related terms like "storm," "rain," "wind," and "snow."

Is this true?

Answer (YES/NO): NO